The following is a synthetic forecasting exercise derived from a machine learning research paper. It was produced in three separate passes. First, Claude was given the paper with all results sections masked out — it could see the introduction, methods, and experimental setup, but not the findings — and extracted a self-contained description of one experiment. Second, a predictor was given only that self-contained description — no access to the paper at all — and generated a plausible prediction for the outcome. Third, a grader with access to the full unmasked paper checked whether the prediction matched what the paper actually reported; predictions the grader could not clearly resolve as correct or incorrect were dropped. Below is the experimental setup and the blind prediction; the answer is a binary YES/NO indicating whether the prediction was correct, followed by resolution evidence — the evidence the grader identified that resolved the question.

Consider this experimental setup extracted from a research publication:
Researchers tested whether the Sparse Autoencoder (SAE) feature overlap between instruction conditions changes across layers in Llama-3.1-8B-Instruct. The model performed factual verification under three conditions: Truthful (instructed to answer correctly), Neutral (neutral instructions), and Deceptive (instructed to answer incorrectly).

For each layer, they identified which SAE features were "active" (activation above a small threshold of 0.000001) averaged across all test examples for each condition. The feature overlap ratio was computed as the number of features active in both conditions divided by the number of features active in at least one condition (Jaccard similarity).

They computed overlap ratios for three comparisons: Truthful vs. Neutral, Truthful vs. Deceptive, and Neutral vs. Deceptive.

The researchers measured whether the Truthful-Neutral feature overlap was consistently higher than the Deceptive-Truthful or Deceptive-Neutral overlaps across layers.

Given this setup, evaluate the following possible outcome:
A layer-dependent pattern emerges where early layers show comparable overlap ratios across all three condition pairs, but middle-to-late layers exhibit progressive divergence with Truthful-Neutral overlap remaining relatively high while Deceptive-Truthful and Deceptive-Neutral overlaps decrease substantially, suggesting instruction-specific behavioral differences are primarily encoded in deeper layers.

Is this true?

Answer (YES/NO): NO